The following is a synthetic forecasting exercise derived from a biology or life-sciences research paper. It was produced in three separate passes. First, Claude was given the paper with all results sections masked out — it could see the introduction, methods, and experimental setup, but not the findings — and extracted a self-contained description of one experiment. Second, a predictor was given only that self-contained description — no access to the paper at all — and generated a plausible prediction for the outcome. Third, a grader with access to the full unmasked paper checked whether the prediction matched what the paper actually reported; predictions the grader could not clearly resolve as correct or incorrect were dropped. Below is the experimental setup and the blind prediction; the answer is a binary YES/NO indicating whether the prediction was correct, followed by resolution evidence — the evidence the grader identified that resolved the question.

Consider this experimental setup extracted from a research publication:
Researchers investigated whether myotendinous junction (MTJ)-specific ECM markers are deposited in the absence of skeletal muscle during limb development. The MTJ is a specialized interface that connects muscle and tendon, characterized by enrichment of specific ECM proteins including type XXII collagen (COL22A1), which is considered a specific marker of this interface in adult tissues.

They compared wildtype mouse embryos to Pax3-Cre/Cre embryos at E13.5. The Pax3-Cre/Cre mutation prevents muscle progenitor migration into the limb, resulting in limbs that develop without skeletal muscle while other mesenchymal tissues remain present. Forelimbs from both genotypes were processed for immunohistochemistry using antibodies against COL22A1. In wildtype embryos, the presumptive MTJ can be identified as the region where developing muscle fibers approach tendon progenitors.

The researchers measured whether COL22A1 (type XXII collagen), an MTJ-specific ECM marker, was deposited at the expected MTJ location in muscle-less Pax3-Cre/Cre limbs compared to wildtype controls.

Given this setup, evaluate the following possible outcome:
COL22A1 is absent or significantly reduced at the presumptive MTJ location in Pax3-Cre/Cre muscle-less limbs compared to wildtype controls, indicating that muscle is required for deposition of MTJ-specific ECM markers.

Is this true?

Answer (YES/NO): YES